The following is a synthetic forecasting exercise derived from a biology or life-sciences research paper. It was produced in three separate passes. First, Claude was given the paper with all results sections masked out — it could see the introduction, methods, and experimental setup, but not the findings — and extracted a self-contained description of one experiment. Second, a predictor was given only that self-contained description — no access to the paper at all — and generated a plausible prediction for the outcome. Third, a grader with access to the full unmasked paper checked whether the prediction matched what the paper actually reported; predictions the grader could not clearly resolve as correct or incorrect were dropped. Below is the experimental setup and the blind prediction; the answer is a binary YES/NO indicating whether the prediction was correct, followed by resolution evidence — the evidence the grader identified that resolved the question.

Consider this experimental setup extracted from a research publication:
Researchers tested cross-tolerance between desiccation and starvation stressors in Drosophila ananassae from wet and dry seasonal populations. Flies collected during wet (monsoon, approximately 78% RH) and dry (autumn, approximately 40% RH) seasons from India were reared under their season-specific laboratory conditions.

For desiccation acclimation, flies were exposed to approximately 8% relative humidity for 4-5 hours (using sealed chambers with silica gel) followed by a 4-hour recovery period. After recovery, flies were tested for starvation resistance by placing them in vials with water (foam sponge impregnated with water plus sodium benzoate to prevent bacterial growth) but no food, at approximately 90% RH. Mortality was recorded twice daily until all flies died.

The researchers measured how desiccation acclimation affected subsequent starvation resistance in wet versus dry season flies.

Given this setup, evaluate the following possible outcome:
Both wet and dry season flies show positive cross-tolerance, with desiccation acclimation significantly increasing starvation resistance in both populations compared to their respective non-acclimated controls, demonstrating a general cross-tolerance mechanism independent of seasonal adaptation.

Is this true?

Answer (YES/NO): NO